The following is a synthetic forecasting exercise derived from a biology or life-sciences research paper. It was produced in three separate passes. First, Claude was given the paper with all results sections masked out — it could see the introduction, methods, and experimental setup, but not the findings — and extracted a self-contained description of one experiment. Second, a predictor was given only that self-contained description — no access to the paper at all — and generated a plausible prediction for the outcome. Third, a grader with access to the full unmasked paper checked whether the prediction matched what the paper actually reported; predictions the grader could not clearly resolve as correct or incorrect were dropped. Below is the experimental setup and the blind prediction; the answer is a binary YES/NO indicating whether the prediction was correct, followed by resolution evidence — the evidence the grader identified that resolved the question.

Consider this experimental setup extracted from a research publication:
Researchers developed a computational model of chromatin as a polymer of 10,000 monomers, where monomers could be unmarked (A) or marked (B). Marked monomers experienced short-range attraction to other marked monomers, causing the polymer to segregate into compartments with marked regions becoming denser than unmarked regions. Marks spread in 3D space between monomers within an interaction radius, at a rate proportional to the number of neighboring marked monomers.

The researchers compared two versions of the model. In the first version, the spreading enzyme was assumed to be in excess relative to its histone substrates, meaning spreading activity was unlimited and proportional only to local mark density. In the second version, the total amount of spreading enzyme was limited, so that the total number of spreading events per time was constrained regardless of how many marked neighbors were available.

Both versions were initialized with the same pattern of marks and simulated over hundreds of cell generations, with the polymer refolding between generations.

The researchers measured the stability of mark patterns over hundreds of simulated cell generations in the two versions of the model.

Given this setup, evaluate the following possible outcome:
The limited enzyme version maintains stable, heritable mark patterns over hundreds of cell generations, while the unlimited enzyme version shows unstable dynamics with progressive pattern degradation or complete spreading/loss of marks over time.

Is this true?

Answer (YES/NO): YES